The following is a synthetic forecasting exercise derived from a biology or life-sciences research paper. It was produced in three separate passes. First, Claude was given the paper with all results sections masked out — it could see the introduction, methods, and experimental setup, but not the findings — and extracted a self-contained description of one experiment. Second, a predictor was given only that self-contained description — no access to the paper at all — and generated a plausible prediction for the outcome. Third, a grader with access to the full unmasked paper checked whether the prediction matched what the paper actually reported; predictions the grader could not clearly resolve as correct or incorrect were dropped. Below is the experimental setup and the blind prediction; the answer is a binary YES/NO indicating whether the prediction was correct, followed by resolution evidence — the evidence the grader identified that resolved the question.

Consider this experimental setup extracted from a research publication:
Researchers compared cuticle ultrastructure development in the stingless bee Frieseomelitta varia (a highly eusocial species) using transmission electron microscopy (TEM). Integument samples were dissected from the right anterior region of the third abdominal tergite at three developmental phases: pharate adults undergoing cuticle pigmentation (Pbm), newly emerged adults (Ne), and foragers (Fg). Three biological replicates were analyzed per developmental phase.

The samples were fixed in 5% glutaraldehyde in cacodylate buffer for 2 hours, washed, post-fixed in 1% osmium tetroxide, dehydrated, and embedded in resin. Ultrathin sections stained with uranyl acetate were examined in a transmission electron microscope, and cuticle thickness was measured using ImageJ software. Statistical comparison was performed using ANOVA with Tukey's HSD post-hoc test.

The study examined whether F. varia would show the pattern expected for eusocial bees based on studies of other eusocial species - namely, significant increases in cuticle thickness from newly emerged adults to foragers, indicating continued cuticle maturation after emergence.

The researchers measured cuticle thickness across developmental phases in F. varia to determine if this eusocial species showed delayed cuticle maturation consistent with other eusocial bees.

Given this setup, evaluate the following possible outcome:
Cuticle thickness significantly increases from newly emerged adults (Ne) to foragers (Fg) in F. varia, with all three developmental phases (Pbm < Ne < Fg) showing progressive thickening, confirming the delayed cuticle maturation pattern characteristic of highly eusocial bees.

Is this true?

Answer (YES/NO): NO